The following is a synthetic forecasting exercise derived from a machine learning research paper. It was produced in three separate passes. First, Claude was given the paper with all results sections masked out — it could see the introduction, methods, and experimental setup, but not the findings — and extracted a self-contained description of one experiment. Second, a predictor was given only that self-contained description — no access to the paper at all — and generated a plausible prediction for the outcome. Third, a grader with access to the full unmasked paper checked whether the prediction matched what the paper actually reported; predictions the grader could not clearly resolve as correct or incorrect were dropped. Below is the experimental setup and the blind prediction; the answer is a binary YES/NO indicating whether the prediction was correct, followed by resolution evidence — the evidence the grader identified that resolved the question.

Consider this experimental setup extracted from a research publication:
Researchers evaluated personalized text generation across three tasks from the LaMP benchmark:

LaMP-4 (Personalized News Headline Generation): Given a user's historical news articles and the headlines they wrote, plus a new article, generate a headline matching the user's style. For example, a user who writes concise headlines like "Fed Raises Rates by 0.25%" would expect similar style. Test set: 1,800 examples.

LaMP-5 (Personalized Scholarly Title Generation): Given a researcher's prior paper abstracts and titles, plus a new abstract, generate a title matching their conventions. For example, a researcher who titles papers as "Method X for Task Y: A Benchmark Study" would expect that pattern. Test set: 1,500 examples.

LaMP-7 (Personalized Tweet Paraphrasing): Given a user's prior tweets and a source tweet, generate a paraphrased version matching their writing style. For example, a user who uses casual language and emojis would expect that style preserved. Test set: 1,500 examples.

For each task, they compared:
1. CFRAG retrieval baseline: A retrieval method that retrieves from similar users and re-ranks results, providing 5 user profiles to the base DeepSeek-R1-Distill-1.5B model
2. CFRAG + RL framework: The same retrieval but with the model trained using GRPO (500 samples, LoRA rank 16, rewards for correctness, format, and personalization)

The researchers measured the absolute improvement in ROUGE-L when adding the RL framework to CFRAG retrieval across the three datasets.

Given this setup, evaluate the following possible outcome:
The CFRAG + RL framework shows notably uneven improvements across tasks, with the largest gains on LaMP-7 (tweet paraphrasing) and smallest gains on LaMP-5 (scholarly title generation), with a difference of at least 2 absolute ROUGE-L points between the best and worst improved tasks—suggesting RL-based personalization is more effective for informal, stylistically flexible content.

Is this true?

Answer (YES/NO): NO